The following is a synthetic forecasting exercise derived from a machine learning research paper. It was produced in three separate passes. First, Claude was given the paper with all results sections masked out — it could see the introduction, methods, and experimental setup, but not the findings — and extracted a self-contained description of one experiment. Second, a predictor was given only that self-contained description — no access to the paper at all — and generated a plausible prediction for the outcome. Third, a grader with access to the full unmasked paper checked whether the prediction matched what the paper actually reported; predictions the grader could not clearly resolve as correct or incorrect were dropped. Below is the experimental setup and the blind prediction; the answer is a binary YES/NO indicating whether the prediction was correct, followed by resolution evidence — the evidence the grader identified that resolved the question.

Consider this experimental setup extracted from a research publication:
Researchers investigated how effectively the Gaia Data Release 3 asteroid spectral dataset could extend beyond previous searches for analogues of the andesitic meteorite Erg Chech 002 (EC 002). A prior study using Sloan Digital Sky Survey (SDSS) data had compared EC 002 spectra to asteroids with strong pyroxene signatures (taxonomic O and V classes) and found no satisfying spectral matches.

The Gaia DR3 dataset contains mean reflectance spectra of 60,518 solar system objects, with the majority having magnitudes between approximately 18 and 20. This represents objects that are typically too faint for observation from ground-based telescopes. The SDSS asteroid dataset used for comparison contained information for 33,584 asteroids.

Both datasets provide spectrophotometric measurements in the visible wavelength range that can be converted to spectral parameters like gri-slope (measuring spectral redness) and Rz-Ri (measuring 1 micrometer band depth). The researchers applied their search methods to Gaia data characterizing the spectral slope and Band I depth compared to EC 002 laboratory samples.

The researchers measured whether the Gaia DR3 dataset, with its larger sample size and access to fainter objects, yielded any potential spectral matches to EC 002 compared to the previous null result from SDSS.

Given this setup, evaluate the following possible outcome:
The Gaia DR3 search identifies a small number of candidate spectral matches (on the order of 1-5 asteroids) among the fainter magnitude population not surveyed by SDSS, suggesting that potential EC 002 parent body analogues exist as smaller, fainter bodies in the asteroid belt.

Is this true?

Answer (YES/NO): NO